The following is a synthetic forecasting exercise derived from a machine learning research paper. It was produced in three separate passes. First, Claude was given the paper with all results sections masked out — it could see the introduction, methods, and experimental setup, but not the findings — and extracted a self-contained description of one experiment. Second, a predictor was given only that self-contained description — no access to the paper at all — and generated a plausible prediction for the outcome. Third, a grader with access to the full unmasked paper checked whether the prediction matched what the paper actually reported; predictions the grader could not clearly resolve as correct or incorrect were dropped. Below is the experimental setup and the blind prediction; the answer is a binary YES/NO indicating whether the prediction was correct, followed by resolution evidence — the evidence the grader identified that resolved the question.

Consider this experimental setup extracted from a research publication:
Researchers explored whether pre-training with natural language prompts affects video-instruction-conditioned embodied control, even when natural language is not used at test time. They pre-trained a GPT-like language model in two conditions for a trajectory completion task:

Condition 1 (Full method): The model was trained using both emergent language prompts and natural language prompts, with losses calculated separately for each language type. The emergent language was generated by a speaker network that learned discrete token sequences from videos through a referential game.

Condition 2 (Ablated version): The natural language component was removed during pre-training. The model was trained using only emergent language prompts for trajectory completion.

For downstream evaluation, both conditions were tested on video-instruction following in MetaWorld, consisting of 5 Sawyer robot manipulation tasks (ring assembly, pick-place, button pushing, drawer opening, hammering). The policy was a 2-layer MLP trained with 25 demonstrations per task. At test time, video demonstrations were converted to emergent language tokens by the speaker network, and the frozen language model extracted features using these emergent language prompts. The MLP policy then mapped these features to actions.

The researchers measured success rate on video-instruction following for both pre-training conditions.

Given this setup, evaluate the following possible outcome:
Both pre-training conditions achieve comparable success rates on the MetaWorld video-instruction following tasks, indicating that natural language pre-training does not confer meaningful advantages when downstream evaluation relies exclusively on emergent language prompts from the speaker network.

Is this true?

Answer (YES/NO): NO